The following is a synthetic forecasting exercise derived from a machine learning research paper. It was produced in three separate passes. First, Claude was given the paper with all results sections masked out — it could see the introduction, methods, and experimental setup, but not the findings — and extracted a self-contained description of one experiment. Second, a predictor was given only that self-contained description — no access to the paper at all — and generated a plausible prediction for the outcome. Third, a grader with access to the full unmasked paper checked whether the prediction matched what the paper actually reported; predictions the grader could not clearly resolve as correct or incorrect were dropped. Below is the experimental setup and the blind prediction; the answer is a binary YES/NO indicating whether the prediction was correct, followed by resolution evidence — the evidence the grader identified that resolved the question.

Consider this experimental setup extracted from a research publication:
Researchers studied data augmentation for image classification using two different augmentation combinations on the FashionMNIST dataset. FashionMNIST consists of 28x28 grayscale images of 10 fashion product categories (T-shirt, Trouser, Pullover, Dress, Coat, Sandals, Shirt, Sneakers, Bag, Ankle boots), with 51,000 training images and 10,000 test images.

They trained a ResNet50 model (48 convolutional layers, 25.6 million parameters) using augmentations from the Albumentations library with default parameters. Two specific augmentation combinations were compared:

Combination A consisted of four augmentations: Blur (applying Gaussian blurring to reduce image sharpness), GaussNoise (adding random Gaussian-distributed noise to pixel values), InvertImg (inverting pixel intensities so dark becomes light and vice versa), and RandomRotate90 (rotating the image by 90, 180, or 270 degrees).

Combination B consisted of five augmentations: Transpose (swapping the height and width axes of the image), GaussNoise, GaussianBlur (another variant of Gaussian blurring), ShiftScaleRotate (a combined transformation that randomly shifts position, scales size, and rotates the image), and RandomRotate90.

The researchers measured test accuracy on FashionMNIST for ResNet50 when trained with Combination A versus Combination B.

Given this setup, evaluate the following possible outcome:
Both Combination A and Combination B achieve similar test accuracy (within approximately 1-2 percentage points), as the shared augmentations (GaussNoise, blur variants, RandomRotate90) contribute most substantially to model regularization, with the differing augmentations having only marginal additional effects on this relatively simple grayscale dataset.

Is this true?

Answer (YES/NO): YES